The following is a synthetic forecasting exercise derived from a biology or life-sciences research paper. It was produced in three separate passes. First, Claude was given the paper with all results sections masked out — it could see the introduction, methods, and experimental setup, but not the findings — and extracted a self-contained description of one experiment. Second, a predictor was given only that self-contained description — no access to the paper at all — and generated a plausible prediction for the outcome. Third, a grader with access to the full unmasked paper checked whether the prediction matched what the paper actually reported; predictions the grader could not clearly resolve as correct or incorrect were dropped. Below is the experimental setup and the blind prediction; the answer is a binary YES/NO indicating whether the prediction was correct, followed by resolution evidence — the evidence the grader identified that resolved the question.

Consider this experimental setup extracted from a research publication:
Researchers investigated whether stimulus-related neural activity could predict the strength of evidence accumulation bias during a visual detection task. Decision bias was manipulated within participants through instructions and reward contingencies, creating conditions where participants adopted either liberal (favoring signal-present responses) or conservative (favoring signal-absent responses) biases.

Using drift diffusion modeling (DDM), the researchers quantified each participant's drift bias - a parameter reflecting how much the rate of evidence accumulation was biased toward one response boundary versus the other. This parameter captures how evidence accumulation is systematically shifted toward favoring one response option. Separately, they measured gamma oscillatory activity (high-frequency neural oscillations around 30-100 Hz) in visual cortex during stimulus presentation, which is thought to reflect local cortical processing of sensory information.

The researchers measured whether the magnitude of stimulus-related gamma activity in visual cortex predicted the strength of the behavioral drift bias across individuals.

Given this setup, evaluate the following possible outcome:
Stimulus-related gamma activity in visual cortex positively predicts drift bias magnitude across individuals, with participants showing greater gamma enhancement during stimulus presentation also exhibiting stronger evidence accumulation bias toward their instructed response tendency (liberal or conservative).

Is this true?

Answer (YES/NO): NO